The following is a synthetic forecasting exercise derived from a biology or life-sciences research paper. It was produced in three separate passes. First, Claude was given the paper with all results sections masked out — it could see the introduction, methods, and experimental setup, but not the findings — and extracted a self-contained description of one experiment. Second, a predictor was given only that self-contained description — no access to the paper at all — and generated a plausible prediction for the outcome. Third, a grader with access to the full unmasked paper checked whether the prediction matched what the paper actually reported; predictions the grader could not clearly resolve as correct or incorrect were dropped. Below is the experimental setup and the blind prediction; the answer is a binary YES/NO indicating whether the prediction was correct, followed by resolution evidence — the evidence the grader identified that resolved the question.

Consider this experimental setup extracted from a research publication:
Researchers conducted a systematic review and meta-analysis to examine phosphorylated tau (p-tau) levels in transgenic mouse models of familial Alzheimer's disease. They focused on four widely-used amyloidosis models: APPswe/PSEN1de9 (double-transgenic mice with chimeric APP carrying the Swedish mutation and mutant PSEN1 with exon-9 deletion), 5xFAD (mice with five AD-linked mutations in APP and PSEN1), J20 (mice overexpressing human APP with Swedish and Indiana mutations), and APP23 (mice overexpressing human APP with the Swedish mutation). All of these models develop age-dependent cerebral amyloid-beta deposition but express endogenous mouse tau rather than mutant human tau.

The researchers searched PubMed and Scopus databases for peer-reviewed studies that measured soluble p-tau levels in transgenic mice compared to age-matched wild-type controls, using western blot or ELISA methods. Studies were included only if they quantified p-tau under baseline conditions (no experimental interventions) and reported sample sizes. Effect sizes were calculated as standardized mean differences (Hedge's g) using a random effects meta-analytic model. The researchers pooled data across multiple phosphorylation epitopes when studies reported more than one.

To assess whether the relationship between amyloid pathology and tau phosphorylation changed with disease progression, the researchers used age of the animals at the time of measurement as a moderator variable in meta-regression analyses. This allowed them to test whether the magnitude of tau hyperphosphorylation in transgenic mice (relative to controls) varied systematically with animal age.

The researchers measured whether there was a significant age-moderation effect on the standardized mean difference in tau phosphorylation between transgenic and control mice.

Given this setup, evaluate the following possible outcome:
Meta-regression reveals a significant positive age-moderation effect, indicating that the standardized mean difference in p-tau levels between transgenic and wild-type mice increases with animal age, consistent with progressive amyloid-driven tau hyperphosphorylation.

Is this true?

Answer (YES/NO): NO